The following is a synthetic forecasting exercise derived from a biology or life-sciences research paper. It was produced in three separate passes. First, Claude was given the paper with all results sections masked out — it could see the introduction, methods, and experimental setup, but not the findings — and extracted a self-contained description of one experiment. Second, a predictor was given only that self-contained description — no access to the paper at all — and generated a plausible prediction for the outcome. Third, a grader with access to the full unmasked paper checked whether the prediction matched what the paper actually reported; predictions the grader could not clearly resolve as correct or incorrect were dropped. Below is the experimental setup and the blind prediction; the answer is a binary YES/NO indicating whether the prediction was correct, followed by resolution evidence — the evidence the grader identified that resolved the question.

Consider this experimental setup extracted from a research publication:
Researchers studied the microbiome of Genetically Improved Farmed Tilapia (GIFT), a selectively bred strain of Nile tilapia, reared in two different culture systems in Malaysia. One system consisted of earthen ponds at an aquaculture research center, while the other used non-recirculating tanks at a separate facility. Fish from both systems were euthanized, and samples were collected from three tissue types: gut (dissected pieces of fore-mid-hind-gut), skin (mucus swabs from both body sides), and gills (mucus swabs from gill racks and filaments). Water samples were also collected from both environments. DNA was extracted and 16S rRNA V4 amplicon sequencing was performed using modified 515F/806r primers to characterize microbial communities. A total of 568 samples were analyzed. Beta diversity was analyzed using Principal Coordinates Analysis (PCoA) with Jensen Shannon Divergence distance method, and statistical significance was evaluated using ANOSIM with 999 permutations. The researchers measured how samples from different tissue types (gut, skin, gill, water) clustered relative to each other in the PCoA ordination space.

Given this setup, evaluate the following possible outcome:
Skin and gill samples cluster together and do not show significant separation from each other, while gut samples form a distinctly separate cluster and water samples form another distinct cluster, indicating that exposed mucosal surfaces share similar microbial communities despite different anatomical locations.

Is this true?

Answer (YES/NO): NO